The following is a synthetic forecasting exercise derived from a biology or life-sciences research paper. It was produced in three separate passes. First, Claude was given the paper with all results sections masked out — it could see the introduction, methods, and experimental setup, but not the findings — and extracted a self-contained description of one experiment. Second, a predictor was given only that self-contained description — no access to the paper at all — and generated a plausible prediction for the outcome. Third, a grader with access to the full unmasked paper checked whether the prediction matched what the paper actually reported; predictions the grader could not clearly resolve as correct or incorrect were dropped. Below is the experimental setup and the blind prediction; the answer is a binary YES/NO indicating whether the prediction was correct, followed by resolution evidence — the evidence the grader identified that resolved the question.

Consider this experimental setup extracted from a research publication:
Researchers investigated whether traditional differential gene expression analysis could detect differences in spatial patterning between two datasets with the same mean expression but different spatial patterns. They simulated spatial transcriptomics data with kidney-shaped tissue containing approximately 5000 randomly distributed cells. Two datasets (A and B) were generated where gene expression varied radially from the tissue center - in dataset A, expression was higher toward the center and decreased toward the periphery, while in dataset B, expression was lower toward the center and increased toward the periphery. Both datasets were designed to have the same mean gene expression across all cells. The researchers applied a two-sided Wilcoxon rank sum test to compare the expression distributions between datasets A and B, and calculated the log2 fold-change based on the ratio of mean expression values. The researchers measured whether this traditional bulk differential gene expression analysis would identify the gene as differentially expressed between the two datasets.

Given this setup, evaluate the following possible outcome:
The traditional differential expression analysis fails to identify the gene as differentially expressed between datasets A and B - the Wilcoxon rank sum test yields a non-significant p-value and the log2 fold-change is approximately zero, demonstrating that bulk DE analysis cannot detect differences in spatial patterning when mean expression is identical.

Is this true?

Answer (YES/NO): YES